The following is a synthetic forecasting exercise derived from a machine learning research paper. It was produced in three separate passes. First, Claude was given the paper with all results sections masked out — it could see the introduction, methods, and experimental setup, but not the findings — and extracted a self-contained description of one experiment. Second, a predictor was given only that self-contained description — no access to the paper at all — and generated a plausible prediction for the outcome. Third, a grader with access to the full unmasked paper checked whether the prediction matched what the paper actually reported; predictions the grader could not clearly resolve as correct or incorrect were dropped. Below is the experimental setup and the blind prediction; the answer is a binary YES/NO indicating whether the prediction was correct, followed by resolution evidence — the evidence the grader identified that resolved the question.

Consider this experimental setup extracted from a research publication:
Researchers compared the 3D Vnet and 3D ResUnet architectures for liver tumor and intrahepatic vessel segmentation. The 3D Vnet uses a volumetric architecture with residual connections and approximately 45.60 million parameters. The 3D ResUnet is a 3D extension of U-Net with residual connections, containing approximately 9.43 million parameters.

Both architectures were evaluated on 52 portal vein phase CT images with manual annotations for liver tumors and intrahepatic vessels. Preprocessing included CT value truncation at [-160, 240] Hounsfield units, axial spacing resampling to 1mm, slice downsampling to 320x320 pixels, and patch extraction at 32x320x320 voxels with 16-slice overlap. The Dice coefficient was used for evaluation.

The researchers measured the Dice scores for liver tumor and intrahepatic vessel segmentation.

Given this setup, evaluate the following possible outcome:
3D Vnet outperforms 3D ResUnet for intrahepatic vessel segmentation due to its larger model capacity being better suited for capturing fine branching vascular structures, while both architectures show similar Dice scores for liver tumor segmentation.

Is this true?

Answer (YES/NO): NO